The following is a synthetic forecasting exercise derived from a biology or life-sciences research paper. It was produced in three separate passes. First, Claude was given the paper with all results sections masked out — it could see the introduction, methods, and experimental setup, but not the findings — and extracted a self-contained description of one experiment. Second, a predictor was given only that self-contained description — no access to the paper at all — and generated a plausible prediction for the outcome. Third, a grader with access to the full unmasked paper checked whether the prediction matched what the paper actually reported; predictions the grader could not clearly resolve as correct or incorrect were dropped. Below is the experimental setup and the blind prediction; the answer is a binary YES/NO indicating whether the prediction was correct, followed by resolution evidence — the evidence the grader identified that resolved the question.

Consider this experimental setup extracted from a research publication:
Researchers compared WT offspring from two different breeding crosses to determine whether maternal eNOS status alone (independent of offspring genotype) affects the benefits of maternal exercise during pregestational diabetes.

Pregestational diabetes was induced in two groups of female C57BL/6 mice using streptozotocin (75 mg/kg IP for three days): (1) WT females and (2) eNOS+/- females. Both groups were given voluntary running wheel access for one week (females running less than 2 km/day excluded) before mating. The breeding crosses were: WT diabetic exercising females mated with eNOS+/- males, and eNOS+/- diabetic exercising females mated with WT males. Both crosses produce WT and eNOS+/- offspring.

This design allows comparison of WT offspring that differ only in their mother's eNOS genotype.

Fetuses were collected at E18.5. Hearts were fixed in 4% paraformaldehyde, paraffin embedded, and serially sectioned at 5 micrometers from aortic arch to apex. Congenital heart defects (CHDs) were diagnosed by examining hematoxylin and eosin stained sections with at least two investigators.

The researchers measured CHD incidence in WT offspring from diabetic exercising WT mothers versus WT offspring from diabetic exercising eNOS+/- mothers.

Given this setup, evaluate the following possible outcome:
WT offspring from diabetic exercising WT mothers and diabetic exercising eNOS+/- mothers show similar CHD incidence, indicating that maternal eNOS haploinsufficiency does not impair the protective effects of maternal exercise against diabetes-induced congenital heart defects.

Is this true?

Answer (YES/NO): YES